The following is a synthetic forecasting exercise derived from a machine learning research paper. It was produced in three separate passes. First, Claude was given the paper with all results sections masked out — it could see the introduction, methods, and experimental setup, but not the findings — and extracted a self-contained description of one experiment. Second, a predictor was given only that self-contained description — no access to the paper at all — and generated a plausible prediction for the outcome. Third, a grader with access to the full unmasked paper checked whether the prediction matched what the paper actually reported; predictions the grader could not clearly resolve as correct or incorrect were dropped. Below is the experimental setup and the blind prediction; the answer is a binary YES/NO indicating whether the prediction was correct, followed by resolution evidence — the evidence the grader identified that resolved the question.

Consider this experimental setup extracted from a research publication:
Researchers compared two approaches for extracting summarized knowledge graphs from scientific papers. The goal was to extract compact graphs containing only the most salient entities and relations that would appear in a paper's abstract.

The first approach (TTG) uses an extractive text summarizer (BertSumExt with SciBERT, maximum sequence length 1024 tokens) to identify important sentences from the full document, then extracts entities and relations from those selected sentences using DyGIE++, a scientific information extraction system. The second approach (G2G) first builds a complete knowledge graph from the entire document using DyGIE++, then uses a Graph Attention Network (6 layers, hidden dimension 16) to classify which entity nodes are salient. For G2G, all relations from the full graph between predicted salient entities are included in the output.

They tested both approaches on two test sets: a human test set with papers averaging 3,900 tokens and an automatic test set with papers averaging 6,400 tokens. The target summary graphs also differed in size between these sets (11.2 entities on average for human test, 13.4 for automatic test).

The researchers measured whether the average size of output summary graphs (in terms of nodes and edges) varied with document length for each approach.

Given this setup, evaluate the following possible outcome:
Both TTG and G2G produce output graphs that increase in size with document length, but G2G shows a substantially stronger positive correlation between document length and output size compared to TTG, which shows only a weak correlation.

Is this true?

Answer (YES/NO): NO